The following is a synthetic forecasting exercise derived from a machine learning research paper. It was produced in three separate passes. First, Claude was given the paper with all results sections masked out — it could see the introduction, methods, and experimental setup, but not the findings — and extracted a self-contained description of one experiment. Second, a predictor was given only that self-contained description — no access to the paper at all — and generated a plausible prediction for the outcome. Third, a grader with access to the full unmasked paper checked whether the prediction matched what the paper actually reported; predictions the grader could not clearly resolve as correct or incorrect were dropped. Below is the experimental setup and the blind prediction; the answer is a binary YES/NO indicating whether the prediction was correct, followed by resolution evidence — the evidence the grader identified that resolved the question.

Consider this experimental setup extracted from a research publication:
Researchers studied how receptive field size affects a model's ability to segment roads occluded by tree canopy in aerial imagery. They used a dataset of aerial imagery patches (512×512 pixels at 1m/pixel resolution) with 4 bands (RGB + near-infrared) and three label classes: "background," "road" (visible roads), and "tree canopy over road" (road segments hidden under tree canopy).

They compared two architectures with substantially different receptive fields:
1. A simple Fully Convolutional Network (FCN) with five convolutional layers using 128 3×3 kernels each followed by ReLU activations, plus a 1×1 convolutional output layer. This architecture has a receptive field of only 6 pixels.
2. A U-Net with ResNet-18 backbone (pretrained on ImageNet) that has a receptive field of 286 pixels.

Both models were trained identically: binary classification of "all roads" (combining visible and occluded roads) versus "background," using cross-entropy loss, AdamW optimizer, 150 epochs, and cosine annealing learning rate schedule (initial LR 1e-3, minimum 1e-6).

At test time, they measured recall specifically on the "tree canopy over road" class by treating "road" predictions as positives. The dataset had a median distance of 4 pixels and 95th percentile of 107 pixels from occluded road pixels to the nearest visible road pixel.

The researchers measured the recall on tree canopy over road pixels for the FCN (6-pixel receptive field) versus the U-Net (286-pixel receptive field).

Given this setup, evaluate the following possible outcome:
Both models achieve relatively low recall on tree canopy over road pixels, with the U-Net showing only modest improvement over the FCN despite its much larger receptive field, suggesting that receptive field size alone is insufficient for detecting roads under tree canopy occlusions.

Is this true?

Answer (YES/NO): NO